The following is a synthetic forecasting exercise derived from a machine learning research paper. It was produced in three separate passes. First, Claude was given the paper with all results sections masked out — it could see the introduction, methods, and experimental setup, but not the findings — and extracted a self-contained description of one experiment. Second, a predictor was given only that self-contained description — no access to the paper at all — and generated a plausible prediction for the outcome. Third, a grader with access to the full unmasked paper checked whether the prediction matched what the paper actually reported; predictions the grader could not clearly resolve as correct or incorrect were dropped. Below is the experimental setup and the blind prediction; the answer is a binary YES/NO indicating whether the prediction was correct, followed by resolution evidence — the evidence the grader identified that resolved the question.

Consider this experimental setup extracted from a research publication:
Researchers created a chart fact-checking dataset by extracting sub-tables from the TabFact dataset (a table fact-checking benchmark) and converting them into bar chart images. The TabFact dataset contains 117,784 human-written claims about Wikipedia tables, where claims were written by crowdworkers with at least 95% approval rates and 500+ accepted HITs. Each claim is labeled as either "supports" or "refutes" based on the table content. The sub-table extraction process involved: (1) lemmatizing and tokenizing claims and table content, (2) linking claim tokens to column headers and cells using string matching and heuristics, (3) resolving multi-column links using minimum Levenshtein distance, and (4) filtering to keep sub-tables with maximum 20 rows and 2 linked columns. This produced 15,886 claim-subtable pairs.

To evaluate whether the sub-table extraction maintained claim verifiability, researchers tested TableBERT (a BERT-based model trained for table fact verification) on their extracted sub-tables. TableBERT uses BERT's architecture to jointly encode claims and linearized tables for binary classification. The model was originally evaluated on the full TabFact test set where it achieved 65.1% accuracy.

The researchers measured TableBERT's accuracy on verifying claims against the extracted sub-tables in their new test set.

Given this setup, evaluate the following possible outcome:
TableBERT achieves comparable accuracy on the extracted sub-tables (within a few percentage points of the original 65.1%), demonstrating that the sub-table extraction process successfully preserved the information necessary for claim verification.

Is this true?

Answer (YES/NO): YES